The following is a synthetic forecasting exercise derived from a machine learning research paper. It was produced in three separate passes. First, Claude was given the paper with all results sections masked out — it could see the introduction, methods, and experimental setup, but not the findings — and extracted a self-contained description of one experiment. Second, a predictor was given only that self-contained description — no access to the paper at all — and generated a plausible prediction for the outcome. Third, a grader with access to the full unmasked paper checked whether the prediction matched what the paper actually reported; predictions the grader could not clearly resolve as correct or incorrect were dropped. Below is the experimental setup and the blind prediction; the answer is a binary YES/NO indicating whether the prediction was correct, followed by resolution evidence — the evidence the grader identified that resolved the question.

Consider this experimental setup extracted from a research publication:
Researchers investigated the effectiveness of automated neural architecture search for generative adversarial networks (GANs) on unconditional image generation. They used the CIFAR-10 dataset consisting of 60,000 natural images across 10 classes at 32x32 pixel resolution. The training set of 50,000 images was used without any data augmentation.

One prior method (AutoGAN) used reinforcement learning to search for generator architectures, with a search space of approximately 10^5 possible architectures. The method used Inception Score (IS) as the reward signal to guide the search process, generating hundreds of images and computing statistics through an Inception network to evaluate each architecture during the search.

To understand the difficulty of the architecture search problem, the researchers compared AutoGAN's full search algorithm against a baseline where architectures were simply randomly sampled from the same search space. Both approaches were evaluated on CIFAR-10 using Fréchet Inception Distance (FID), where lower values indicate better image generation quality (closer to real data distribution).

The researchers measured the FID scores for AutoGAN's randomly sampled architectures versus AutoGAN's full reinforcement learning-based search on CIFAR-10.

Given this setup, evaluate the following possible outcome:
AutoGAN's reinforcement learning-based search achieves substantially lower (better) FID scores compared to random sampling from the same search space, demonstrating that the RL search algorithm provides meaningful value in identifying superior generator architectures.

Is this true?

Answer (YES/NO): YES